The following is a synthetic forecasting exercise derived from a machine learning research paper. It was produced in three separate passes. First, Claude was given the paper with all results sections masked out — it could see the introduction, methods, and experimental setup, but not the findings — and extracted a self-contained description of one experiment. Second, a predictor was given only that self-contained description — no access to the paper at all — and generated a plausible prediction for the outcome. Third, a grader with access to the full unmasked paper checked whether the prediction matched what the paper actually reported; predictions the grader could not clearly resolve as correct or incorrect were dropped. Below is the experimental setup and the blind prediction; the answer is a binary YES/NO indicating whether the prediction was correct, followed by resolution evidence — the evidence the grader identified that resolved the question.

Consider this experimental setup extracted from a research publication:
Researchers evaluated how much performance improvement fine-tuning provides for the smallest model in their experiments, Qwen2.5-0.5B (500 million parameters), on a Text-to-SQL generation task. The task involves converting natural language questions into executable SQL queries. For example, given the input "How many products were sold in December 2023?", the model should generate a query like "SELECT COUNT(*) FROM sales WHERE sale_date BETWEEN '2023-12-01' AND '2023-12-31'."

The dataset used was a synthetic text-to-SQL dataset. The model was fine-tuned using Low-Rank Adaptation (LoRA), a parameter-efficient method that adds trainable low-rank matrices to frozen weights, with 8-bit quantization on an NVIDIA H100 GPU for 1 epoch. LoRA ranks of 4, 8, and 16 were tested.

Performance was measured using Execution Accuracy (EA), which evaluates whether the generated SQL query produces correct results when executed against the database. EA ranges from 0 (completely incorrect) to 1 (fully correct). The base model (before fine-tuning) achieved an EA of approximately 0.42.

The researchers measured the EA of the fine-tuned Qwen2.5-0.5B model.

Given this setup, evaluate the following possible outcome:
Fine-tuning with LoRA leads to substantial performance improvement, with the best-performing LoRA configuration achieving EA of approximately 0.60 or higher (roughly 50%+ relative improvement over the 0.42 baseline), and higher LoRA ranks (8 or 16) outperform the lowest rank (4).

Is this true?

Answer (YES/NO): NO